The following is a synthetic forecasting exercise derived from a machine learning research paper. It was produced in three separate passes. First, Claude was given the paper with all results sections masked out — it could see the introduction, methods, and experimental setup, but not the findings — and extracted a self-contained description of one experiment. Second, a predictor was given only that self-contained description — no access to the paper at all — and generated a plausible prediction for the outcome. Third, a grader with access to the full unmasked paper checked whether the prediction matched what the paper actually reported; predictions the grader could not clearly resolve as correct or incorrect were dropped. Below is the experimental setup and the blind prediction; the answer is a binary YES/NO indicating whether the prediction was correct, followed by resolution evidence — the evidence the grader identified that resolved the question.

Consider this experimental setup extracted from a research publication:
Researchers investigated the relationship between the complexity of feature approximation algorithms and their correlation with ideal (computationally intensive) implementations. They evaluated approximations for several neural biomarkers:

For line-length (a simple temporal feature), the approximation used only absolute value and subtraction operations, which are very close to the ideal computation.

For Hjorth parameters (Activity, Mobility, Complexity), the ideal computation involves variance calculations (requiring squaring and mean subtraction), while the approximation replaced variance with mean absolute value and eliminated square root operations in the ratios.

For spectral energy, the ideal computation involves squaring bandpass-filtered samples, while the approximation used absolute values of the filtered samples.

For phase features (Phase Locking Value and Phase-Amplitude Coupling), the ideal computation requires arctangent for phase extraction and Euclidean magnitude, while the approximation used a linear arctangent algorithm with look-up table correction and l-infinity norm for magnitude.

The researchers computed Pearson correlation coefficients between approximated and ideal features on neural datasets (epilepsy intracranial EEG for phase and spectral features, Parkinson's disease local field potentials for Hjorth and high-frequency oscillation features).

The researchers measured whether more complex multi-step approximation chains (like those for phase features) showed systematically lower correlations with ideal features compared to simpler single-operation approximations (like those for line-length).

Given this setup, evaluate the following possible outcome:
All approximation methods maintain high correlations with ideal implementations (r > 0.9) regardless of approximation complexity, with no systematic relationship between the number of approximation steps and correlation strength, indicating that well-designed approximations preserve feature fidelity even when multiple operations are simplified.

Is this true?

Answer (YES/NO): YES